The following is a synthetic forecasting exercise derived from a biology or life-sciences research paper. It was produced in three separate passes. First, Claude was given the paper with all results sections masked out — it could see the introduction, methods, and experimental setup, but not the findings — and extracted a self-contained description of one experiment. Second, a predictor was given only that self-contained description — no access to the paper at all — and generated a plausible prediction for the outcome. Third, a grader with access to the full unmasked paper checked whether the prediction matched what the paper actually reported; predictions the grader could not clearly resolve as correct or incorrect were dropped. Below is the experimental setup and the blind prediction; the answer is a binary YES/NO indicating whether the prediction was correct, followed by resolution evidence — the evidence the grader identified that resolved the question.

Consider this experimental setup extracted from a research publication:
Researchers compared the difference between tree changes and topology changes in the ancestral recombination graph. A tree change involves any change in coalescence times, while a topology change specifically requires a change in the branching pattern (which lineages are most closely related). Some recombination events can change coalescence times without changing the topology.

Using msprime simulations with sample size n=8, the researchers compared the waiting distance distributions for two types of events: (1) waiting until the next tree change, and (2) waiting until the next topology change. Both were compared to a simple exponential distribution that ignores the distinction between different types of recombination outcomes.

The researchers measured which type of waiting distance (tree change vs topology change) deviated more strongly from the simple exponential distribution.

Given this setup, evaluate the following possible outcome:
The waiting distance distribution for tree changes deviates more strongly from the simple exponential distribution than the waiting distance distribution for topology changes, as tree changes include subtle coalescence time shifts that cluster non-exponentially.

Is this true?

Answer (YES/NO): NO